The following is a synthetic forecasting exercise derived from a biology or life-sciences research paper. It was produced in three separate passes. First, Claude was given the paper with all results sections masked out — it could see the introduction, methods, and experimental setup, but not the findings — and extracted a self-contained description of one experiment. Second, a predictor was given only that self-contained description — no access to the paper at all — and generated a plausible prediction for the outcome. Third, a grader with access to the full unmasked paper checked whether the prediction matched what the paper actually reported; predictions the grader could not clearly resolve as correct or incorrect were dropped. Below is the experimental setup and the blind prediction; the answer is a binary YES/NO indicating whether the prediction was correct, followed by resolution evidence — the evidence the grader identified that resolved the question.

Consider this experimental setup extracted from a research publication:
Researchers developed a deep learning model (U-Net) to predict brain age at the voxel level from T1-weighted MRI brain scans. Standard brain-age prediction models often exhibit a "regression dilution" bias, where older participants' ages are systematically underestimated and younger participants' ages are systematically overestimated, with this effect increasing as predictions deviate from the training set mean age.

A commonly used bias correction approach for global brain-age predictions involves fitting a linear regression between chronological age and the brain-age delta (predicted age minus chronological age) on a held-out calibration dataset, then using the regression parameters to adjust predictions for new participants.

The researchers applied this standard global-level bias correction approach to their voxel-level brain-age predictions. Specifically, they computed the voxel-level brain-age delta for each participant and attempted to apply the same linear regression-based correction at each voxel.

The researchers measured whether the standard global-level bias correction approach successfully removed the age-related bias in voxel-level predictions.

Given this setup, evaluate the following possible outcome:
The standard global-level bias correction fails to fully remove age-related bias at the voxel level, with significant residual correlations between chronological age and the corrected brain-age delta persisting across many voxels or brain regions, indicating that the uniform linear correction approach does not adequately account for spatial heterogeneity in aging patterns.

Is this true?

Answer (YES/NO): YES